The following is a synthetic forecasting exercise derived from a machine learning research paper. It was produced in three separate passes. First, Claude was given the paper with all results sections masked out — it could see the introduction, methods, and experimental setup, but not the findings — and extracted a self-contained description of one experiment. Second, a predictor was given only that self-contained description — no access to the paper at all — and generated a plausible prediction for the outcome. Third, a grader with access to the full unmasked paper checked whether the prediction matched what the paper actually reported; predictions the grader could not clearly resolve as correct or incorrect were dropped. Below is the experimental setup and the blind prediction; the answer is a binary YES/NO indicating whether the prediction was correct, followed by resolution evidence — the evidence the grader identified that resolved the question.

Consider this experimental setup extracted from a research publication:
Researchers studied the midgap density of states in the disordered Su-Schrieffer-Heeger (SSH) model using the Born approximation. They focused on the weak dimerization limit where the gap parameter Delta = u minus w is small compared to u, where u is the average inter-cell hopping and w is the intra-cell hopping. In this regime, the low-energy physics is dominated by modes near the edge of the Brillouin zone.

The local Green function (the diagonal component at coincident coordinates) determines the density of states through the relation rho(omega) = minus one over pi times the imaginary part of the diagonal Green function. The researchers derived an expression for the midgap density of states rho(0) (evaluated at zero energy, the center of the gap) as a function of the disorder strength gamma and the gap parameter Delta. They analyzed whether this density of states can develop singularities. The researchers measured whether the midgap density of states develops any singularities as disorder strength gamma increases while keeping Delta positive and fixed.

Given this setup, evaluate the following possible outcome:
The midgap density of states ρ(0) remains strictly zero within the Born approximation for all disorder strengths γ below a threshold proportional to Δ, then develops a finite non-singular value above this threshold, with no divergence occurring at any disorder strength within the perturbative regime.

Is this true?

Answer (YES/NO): NO